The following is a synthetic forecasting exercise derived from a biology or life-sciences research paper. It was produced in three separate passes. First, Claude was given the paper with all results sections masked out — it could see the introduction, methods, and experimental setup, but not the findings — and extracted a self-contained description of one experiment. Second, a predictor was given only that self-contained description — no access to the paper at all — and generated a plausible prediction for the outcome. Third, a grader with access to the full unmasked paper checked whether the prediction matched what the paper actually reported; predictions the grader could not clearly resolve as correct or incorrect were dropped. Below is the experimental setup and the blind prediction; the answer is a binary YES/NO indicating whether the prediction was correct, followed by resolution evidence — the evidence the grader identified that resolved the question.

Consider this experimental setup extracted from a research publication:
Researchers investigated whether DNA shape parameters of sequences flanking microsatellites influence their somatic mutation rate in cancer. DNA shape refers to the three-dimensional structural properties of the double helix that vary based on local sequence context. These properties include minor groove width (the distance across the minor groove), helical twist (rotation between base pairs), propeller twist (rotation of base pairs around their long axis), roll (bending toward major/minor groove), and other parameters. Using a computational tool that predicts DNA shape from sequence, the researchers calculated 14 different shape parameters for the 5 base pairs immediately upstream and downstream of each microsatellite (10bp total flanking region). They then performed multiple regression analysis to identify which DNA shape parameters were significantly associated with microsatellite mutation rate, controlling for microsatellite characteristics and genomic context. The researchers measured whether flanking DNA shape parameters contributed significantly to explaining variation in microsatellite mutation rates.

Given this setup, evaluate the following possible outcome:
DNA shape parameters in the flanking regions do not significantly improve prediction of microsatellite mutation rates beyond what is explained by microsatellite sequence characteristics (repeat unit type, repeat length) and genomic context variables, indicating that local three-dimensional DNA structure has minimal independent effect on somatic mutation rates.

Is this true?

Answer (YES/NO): NO